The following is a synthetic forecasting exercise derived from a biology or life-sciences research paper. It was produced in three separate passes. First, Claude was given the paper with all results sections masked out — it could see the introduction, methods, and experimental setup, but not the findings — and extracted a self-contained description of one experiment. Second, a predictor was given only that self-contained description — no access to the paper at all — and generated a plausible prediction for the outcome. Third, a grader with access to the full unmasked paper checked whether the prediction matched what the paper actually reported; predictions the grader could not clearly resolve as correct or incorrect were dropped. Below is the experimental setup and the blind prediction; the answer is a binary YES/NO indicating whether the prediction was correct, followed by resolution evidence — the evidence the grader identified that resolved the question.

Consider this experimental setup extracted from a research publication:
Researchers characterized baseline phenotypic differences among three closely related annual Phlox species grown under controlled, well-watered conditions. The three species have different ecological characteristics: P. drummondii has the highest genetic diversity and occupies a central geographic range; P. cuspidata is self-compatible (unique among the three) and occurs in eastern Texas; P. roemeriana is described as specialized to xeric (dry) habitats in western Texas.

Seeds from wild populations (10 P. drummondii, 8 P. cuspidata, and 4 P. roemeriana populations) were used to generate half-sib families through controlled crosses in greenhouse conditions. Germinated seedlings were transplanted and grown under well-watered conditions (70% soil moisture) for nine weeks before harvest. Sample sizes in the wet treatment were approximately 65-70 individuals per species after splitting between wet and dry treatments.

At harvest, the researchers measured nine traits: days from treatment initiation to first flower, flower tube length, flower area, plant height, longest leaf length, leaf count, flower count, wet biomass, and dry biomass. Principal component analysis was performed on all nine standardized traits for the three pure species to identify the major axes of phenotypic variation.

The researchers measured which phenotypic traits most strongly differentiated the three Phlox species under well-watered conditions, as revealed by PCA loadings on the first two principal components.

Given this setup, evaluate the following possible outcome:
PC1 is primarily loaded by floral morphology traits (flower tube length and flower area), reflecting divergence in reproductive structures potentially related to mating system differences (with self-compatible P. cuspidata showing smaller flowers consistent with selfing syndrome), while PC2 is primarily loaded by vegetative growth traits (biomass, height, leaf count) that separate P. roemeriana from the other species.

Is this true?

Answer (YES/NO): NO